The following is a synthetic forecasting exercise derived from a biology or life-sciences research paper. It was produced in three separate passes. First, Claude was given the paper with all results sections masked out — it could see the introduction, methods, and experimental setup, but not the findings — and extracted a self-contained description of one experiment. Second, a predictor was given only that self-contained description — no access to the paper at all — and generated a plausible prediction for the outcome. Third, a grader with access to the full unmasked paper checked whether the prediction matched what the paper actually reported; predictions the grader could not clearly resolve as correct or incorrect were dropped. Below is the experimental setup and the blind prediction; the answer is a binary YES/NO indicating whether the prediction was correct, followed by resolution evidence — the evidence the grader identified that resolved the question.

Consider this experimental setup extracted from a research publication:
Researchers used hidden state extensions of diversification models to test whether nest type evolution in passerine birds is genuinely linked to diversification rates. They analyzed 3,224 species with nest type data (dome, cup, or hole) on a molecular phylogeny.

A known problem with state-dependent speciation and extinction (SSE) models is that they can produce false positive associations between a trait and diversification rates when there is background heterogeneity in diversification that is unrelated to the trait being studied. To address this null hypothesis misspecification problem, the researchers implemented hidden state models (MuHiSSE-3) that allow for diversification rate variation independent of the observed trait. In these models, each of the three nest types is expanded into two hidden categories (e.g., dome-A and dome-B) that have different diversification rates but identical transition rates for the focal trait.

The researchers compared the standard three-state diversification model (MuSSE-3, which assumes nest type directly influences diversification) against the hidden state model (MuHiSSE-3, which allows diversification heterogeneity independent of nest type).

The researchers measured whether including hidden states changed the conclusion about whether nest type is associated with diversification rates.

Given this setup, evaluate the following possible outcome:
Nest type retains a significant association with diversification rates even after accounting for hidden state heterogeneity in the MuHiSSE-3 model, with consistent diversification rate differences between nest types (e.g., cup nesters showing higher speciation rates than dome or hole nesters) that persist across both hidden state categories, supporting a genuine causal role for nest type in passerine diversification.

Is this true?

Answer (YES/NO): NO